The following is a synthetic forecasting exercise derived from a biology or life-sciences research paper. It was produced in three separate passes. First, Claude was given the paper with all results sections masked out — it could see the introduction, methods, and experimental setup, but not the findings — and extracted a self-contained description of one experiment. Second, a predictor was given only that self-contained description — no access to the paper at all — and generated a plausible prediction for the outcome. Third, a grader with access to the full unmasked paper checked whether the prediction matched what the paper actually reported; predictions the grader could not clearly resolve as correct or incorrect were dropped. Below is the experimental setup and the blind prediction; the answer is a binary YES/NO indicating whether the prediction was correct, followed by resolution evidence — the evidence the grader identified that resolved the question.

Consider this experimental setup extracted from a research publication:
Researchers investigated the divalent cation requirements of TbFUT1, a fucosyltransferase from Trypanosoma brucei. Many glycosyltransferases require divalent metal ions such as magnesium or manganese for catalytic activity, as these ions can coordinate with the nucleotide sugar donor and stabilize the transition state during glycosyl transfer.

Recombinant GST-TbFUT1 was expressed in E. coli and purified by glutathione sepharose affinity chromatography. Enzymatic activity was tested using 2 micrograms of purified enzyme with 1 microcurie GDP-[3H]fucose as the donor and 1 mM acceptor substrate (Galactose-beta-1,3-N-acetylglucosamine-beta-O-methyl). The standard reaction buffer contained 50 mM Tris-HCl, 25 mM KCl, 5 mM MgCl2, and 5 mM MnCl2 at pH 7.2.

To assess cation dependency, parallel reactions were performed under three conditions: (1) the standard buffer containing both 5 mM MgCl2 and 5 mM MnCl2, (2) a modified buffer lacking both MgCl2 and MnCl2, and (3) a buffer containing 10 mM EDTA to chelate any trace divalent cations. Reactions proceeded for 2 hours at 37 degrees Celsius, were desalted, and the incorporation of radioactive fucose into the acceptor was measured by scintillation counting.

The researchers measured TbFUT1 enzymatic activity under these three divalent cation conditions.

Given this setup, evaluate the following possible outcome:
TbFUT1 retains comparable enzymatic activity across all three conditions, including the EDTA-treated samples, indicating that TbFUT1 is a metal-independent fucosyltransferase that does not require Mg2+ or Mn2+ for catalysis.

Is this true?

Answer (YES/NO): YES